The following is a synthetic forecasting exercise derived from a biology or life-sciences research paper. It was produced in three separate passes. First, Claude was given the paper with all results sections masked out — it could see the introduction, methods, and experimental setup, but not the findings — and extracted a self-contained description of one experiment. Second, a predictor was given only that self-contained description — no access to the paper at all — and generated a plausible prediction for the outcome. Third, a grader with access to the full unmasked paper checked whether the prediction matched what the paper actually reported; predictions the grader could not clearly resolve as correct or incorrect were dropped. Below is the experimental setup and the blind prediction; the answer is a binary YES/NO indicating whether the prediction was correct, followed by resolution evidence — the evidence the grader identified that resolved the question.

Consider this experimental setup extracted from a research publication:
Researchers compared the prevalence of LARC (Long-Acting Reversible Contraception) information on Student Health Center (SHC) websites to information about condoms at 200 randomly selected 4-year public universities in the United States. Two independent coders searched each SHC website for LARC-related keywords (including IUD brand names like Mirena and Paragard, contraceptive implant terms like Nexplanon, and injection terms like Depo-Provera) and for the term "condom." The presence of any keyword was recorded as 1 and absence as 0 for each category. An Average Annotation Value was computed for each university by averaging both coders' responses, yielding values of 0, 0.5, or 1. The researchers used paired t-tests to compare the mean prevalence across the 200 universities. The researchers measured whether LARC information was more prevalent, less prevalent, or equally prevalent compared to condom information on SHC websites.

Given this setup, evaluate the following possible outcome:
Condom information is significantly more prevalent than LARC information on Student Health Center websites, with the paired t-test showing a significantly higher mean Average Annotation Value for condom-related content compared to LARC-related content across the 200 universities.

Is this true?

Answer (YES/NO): NO